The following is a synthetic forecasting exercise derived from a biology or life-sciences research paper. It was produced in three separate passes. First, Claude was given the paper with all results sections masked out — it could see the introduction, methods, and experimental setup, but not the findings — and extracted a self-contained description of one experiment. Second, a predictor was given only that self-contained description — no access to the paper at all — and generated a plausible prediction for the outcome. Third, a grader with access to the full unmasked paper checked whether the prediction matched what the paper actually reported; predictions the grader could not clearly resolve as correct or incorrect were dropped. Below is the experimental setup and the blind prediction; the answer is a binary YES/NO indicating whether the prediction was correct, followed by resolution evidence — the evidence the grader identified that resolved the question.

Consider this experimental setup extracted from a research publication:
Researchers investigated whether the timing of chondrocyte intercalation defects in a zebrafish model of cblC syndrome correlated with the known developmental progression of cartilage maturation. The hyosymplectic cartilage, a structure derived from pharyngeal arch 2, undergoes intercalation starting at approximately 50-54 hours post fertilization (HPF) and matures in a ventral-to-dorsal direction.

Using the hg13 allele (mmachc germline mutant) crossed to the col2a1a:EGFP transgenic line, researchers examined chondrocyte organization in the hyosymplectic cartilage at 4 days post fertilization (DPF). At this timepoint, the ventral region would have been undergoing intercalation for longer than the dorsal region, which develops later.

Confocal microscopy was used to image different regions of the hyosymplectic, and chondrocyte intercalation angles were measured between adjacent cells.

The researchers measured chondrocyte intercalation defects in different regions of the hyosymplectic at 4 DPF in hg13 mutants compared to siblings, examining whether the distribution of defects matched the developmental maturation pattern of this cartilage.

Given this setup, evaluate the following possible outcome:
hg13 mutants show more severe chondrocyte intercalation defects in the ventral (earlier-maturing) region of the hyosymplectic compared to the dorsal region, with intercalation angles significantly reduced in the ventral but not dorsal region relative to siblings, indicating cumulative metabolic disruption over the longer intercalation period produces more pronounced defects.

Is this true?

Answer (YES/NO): YES